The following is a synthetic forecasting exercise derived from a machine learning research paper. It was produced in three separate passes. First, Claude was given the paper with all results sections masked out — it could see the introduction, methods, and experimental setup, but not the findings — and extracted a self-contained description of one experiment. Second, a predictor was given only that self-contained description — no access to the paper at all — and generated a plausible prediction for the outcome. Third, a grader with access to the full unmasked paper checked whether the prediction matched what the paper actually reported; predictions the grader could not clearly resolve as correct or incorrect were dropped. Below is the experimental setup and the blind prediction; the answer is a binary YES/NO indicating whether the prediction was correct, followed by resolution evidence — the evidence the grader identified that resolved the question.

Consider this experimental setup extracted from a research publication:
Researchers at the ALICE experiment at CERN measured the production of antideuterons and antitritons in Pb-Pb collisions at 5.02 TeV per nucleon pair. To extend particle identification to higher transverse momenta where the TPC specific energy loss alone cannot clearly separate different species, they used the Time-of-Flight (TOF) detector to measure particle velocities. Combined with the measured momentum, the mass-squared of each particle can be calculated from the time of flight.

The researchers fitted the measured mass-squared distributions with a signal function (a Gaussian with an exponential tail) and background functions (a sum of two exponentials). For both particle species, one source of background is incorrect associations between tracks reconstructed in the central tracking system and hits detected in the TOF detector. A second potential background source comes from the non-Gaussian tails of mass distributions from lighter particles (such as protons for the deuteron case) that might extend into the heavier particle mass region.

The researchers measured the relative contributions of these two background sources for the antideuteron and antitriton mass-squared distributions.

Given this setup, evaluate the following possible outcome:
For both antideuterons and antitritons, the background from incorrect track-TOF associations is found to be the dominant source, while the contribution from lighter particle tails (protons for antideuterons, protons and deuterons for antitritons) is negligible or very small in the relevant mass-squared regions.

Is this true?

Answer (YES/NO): NO